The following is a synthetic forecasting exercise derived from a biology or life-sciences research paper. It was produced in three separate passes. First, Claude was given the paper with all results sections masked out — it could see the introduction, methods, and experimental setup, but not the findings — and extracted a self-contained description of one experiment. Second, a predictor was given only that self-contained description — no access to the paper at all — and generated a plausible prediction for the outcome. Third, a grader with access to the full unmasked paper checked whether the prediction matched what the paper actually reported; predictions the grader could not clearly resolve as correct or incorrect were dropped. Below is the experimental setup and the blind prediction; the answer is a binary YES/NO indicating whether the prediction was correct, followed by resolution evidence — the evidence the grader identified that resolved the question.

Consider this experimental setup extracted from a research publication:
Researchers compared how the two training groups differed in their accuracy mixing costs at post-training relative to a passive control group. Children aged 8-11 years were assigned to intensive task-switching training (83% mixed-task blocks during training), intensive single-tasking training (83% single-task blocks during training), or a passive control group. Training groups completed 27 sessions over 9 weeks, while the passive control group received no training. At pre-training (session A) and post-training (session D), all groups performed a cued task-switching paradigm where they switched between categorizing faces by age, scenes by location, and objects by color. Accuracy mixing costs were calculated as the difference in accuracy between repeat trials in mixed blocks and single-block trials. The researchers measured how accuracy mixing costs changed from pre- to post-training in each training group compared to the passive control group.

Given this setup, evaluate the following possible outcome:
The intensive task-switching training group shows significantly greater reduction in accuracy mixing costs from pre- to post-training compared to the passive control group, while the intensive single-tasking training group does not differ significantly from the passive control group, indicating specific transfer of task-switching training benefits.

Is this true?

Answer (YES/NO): NO